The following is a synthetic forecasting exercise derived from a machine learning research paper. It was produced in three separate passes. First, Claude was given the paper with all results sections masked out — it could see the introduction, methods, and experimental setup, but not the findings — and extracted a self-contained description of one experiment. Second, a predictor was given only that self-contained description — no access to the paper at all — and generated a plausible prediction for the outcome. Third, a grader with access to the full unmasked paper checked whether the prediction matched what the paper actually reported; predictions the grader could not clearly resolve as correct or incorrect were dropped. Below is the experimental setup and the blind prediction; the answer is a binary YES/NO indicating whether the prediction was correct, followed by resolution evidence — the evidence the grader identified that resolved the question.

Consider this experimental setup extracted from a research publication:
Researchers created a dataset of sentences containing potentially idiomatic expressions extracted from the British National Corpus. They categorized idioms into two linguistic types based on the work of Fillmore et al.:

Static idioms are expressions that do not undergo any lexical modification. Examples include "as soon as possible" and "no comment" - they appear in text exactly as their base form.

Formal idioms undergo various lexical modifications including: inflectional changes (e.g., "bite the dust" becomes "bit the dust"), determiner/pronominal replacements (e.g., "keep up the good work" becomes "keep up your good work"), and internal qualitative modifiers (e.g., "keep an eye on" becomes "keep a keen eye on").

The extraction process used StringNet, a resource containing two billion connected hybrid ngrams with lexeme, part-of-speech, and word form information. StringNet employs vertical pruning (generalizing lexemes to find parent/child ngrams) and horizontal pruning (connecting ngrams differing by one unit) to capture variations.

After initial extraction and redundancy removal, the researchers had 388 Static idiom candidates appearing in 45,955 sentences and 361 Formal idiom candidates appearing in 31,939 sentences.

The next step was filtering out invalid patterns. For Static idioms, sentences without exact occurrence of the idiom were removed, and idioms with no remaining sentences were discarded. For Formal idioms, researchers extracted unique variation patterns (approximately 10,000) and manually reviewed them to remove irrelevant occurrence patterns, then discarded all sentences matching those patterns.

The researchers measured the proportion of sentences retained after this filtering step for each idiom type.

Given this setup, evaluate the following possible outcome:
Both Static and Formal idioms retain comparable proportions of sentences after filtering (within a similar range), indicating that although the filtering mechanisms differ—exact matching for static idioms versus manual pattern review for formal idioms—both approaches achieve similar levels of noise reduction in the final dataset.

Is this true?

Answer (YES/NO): NO